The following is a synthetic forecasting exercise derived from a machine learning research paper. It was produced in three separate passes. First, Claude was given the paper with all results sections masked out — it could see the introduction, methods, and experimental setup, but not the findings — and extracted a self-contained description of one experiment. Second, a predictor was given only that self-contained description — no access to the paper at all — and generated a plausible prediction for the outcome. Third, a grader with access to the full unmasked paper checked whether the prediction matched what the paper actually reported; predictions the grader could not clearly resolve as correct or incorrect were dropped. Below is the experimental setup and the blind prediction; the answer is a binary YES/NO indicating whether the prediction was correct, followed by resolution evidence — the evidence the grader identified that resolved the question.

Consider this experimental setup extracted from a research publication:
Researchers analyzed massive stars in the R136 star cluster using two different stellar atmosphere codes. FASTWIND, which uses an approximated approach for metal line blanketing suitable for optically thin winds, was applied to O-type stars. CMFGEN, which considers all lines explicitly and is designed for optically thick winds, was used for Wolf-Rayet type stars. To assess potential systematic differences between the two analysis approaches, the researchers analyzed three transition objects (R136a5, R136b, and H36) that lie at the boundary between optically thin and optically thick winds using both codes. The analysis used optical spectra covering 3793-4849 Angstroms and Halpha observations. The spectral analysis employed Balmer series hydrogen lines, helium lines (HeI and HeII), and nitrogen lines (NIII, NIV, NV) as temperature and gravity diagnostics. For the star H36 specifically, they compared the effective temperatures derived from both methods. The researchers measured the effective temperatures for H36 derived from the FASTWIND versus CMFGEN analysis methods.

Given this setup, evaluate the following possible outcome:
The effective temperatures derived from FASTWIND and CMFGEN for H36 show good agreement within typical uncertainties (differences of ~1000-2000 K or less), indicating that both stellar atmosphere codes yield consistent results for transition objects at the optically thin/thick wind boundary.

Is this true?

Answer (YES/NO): NO